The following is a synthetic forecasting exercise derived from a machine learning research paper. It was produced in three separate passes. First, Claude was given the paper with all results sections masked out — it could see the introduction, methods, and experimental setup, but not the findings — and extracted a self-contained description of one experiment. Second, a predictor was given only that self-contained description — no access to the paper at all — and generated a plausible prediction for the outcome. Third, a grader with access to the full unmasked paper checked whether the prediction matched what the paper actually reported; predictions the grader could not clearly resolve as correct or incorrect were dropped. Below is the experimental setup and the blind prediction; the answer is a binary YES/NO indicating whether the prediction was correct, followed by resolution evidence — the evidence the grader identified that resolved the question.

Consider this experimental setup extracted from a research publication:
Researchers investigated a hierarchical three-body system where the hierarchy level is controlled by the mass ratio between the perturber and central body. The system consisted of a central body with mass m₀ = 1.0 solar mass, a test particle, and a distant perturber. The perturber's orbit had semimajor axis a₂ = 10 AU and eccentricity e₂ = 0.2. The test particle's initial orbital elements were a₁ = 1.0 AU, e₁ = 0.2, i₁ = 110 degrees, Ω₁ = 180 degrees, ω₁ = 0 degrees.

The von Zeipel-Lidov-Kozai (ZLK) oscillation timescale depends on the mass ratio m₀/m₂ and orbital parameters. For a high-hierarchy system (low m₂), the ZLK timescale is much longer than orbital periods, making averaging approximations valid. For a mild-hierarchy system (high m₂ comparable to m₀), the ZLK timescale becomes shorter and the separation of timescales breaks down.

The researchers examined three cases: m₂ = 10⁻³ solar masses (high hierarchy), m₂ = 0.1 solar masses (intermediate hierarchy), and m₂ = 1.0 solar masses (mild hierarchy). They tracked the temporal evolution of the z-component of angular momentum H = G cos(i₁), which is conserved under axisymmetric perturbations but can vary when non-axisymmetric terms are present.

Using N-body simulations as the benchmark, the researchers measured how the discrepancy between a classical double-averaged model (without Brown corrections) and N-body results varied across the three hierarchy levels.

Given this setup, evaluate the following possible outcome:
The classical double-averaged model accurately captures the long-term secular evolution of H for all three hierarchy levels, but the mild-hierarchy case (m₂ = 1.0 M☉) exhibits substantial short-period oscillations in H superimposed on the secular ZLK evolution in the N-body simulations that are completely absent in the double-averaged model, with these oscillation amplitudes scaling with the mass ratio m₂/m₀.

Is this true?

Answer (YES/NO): NO